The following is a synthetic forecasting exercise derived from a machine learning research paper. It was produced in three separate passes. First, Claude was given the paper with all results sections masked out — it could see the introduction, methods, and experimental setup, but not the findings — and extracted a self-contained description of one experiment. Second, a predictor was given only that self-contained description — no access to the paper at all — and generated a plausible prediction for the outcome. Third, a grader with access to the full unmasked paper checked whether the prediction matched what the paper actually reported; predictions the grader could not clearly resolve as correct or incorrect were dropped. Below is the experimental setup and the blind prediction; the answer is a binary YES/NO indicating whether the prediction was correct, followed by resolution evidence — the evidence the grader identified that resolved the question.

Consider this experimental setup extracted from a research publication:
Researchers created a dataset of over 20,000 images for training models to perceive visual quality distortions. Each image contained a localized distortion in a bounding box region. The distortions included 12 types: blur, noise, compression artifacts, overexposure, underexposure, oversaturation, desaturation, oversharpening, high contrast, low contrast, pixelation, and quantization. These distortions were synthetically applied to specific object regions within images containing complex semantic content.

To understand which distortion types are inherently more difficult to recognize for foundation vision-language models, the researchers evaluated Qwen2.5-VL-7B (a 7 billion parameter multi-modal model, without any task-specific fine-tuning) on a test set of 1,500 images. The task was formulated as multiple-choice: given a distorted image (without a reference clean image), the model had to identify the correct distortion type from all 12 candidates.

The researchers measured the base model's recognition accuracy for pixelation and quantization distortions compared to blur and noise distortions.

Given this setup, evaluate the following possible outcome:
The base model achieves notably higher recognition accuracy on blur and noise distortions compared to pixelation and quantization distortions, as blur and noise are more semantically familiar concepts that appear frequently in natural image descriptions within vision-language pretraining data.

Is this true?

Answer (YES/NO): YES